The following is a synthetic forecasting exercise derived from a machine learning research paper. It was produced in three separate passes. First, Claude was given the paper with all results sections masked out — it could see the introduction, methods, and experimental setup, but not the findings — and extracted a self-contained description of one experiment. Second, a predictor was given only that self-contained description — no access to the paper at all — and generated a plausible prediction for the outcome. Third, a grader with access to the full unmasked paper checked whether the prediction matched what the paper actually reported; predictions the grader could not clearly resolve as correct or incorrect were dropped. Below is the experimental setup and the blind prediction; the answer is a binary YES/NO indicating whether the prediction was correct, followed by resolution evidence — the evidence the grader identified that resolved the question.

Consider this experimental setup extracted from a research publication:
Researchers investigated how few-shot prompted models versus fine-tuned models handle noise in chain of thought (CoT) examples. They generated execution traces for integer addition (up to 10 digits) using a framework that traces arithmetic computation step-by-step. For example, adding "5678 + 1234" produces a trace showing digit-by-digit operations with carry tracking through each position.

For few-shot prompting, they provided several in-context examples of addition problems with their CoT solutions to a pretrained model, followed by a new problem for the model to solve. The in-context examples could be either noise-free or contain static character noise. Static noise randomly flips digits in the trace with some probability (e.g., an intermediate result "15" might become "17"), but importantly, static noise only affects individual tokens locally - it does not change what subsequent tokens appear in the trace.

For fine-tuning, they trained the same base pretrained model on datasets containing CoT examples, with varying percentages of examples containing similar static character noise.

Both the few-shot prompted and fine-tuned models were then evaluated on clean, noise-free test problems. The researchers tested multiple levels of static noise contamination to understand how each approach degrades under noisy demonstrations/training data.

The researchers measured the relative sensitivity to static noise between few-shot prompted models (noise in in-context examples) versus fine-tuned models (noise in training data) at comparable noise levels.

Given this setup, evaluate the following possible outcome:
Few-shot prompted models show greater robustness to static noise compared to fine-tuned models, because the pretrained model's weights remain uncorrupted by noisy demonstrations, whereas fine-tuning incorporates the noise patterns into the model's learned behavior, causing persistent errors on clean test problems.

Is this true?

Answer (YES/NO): NO